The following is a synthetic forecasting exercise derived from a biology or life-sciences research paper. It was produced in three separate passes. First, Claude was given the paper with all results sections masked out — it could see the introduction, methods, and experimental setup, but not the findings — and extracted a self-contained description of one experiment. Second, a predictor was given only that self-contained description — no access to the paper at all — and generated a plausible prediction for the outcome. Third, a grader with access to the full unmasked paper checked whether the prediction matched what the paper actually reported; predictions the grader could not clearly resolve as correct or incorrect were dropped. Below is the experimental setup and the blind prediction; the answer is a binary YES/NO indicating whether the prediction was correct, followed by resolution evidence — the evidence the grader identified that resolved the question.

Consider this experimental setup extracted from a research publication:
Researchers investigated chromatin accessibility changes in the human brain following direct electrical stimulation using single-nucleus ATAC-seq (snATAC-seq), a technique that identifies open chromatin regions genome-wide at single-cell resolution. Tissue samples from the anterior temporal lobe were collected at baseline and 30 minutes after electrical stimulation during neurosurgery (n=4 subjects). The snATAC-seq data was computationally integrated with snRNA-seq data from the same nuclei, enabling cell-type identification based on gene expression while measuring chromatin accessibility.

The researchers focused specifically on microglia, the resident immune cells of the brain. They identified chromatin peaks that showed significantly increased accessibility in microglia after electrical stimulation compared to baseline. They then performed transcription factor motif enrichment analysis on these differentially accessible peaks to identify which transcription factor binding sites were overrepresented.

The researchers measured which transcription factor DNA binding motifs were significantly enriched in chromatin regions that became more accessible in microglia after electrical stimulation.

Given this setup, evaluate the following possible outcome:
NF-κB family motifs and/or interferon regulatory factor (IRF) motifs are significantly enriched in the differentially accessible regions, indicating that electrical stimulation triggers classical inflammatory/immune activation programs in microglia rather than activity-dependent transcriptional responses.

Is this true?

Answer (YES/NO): NO